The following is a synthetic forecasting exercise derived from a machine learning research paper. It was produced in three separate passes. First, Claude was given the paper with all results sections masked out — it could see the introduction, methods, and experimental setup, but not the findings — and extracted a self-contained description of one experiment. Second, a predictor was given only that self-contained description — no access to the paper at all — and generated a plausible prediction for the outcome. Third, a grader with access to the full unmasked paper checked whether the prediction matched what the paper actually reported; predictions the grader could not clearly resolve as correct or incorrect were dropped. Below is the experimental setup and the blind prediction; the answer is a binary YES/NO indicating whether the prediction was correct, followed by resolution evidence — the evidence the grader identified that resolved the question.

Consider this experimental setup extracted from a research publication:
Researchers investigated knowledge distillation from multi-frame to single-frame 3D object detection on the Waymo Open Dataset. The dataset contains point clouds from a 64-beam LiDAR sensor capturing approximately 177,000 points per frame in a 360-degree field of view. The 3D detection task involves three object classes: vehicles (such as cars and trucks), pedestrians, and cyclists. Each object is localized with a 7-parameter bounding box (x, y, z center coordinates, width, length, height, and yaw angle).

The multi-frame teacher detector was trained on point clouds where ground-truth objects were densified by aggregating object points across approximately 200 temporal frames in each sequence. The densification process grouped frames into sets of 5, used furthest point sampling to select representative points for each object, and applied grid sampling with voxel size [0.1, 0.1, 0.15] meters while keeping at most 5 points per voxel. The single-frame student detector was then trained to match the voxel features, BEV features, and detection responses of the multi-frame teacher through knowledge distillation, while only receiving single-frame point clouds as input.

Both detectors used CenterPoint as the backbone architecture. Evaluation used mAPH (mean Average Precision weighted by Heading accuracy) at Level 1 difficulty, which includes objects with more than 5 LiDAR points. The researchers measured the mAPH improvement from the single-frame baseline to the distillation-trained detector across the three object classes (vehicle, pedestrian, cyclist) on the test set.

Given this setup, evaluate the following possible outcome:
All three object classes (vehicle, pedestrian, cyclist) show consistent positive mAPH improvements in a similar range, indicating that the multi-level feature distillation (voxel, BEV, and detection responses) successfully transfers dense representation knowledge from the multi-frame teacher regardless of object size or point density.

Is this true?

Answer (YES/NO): NO